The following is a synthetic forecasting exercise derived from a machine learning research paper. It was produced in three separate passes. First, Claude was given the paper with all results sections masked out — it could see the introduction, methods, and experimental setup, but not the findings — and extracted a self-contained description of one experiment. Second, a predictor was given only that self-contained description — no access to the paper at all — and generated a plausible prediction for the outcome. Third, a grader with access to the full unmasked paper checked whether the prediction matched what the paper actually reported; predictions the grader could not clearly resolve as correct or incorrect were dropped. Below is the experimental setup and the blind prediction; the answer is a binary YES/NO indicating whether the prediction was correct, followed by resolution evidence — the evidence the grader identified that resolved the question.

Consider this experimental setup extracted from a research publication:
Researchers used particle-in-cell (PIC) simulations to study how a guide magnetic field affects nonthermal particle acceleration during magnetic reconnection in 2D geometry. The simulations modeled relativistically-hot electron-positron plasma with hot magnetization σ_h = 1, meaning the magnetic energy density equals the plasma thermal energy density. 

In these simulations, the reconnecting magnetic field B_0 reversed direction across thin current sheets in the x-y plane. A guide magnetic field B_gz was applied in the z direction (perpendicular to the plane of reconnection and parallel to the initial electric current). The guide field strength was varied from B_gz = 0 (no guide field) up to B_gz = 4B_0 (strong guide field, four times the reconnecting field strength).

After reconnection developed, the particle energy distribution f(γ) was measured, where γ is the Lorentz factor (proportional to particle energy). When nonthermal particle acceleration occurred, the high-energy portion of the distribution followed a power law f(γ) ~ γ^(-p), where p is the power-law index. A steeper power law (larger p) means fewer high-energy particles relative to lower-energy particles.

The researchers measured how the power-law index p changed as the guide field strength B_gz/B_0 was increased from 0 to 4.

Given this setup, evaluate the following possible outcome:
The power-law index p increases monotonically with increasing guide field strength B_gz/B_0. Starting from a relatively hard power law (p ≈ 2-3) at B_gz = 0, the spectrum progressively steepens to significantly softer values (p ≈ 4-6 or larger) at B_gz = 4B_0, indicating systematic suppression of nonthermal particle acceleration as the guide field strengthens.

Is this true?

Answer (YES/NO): NO